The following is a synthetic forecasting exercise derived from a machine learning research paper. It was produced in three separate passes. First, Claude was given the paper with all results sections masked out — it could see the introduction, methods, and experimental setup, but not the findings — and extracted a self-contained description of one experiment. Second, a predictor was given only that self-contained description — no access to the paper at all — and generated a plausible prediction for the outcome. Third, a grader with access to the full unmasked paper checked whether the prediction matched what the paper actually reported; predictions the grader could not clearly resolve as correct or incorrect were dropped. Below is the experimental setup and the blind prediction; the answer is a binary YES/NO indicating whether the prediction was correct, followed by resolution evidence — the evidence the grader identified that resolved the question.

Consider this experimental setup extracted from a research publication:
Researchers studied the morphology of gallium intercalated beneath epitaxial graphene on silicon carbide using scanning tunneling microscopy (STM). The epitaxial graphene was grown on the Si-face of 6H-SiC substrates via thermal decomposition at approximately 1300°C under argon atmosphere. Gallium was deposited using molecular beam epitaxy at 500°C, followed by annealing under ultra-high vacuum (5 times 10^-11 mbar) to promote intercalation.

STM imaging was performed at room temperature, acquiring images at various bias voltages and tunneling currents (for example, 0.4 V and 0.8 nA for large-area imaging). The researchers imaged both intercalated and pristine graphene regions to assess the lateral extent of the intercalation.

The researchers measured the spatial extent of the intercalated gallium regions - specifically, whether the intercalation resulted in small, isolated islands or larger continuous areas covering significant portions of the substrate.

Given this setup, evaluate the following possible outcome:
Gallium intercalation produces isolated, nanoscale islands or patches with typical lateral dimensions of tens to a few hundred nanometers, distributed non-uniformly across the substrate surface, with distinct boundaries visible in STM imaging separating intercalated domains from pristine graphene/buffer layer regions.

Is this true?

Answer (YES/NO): NO